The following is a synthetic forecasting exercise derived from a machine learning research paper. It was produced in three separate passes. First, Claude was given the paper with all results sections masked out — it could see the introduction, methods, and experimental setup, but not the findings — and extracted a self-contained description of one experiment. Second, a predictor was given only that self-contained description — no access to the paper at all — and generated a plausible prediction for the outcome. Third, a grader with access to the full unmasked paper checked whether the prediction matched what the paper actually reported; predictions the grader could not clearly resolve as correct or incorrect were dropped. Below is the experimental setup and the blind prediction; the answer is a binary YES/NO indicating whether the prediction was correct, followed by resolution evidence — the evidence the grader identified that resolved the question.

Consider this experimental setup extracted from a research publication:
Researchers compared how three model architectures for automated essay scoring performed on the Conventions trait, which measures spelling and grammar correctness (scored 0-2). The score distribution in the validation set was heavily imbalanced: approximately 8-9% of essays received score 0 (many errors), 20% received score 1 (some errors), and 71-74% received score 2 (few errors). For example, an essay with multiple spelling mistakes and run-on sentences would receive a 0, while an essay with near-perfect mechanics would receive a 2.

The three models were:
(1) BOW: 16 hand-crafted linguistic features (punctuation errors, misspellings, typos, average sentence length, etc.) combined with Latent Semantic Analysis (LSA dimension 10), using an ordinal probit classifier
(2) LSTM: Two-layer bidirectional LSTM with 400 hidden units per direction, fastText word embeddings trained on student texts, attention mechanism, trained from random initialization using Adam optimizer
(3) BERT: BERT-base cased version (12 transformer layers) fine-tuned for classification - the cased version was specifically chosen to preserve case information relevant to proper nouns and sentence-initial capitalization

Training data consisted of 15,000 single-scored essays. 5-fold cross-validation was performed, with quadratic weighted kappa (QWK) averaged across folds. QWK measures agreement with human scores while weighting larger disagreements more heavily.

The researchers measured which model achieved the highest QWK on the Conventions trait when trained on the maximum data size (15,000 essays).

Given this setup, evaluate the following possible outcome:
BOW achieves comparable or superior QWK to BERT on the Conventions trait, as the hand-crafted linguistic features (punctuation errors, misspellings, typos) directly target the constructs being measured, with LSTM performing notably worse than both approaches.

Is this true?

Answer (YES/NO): NO